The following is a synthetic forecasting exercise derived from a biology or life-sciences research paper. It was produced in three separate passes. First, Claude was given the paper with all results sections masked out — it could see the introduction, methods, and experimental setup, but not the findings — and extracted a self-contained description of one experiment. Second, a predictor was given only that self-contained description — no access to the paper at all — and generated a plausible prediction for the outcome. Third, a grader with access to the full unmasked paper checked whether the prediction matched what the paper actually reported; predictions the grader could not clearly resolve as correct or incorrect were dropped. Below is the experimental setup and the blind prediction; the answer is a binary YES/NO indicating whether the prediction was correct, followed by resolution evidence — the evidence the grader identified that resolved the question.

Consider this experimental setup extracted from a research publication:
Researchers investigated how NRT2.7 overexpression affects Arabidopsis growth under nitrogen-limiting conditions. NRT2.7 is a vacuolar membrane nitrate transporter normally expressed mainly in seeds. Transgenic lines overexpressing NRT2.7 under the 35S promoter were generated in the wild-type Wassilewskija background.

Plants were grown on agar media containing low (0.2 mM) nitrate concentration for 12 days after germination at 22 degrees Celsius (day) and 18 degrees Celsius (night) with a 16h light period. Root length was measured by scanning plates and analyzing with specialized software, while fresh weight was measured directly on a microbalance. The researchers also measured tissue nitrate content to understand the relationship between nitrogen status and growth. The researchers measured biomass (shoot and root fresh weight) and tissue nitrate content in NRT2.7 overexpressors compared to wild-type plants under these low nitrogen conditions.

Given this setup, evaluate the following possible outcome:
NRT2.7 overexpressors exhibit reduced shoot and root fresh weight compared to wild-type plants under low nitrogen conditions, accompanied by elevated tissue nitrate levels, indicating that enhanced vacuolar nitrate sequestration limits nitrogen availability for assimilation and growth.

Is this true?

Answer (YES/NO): NO